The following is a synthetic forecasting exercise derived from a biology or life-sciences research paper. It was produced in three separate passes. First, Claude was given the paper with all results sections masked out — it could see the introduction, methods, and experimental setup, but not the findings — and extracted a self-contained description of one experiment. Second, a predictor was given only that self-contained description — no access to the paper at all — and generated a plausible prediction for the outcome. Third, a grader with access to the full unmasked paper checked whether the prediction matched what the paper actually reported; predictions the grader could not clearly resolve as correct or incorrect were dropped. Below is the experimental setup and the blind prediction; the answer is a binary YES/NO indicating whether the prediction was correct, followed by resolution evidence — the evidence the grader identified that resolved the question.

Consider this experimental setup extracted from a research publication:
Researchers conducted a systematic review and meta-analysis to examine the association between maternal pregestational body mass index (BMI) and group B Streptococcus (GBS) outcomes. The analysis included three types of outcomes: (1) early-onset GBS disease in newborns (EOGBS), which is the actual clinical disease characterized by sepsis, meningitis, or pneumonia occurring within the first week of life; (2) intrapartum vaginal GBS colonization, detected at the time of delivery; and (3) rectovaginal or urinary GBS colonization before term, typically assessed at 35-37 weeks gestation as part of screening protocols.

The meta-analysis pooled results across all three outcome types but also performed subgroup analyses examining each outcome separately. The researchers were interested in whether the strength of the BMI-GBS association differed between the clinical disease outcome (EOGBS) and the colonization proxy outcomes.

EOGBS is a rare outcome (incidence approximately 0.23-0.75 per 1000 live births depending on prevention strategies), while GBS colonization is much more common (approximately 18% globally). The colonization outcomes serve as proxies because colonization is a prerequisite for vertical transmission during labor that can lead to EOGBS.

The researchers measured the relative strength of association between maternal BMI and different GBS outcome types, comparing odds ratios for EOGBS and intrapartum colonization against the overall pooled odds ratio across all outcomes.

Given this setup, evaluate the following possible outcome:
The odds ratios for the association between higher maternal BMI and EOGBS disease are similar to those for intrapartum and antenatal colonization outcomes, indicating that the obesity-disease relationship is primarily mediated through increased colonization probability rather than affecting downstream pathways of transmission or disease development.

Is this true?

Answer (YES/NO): NO